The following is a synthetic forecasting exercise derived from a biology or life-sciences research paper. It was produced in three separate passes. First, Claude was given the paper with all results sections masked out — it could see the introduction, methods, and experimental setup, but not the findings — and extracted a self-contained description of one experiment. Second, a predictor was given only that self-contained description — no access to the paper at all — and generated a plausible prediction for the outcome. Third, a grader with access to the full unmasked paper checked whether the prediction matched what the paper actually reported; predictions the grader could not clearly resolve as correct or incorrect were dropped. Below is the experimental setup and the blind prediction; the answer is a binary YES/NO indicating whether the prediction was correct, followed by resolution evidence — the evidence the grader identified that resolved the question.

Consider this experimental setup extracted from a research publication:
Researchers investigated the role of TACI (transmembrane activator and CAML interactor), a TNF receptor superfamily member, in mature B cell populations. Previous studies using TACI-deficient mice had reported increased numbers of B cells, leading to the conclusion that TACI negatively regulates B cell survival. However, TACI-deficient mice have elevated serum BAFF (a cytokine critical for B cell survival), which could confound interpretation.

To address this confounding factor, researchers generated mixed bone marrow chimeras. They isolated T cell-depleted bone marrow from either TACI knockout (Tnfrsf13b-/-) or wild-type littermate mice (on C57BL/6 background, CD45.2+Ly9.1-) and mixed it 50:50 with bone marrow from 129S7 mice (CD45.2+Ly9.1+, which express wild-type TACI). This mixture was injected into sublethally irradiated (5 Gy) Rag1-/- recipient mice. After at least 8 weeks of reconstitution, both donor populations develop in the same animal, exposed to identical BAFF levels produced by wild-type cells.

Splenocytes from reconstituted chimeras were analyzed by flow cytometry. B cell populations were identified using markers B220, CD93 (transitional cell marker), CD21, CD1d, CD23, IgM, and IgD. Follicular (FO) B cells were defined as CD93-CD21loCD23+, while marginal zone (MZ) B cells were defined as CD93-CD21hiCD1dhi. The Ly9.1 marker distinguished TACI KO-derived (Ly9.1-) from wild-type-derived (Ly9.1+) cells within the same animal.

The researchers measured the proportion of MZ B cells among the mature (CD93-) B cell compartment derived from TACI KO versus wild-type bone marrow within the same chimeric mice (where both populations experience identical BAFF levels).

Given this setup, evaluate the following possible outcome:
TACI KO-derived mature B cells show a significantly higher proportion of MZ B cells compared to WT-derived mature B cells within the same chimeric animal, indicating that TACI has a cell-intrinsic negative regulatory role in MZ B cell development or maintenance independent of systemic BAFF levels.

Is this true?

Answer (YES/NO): NO